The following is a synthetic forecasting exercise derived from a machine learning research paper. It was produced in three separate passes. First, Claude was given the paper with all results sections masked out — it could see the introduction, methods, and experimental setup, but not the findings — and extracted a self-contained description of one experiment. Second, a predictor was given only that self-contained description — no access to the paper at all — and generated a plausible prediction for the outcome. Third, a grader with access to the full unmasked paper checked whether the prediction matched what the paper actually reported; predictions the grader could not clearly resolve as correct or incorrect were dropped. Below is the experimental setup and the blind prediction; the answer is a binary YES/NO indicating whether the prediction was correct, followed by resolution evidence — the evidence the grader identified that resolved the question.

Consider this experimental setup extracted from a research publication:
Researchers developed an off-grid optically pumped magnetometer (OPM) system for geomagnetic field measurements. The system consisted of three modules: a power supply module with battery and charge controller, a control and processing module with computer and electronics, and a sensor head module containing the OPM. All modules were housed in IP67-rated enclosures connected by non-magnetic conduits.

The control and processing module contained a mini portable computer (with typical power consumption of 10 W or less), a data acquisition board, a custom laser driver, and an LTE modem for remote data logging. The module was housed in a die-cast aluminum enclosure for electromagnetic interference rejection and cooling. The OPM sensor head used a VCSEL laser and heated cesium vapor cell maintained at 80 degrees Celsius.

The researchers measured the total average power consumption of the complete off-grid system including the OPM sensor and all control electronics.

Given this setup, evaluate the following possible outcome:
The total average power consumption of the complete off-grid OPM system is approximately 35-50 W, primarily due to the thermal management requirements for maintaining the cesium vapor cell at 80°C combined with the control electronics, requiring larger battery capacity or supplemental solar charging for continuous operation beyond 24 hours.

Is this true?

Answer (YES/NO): NO